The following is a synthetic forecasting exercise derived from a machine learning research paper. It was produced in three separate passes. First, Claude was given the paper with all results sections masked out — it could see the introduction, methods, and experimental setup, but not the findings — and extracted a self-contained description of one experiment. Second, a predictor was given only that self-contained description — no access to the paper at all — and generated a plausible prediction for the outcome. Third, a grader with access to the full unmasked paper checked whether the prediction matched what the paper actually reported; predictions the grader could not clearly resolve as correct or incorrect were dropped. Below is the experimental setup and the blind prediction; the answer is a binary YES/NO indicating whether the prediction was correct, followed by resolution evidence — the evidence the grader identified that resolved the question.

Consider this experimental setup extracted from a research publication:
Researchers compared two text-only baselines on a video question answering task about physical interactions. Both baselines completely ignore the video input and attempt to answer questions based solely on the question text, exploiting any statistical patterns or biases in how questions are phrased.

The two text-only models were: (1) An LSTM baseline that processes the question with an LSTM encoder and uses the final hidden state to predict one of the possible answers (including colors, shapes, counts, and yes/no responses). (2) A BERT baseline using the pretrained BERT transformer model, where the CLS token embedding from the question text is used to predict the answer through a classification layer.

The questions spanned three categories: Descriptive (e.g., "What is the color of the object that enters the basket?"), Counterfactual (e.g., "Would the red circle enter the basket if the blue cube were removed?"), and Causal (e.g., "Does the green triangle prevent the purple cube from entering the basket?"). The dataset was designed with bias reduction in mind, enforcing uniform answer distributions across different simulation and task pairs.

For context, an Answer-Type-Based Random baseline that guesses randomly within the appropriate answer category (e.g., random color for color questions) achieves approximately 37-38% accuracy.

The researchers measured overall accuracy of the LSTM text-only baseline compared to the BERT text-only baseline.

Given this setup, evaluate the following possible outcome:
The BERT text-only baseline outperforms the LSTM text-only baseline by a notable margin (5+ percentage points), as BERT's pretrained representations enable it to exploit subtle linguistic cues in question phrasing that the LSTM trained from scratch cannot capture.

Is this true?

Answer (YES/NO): NO